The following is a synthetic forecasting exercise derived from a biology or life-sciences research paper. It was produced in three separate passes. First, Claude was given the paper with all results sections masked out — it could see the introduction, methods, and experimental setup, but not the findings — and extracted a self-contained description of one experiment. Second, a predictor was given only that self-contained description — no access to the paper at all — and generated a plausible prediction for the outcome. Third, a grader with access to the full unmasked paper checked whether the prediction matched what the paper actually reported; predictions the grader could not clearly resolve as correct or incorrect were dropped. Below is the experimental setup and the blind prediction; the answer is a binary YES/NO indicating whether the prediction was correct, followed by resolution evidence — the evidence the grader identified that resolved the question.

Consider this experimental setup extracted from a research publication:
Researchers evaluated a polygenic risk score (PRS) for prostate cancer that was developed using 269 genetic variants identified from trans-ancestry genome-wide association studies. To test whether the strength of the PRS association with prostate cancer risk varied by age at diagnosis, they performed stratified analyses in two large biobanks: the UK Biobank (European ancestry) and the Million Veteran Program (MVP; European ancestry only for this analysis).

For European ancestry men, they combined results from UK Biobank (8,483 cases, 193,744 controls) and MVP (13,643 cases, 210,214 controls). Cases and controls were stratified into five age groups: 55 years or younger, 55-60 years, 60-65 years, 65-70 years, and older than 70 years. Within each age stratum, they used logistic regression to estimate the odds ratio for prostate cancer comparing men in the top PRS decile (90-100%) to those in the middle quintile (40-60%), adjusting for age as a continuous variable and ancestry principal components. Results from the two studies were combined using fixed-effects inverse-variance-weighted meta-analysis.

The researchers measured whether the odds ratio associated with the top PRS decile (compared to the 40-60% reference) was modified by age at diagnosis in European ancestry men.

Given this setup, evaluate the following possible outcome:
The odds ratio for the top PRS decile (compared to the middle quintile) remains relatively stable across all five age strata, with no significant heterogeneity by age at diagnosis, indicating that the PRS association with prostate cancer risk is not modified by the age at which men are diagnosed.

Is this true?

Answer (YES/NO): NO